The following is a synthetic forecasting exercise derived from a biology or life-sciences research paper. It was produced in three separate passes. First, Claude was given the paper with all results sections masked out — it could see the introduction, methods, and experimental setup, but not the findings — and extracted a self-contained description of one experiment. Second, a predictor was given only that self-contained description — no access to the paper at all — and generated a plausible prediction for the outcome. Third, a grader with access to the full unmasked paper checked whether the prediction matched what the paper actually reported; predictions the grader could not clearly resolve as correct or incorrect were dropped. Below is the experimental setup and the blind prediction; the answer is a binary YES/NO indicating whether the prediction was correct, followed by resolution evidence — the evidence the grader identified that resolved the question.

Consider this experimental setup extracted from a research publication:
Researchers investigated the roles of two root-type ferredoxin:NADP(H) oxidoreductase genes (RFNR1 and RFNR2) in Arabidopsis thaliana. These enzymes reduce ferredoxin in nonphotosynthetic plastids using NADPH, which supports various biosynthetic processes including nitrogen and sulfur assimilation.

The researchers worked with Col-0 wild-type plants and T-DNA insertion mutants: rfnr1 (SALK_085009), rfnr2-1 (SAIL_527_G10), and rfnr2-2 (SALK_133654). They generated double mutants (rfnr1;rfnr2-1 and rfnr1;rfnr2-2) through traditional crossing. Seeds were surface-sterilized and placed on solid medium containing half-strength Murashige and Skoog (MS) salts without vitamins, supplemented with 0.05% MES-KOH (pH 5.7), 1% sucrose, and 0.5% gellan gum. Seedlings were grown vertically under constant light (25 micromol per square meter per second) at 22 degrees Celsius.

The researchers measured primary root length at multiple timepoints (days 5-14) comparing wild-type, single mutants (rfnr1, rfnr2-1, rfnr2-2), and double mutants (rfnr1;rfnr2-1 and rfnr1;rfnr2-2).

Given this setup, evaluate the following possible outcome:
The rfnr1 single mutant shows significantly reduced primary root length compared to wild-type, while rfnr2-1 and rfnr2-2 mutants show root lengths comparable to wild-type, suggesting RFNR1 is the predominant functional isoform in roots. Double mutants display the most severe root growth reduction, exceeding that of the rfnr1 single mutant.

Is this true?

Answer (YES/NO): NO